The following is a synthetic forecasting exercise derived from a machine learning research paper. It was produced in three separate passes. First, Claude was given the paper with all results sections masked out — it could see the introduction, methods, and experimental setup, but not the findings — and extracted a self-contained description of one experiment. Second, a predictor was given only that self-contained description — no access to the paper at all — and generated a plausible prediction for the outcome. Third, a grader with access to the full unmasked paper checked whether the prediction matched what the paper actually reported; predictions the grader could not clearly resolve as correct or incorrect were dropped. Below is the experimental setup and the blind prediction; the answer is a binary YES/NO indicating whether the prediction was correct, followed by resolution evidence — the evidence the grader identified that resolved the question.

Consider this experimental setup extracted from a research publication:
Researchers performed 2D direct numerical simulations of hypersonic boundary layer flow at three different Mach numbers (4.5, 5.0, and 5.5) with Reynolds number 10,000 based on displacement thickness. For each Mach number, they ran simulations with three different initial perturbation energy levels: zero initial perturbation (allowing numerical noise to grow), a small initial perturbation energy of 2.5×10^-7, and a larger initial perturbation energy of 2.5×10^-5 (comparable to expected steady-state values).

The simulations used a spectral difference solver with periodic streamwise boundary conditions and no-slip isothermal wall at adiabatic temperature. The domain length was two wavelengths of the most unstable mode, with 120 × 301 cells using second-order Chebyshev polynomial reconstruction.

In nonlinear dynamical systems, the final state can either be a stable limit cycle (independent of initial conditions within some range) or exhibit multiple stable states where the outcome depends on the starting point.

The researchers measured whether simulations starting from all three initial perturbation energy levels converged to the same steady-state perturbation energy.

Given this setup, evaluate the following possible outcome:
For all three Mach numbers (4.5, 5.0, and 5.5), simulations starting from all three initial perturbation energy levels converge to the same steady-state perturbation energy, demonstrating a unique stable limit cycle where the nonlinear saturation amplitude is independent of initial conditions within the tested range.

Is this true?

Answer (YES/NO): YES